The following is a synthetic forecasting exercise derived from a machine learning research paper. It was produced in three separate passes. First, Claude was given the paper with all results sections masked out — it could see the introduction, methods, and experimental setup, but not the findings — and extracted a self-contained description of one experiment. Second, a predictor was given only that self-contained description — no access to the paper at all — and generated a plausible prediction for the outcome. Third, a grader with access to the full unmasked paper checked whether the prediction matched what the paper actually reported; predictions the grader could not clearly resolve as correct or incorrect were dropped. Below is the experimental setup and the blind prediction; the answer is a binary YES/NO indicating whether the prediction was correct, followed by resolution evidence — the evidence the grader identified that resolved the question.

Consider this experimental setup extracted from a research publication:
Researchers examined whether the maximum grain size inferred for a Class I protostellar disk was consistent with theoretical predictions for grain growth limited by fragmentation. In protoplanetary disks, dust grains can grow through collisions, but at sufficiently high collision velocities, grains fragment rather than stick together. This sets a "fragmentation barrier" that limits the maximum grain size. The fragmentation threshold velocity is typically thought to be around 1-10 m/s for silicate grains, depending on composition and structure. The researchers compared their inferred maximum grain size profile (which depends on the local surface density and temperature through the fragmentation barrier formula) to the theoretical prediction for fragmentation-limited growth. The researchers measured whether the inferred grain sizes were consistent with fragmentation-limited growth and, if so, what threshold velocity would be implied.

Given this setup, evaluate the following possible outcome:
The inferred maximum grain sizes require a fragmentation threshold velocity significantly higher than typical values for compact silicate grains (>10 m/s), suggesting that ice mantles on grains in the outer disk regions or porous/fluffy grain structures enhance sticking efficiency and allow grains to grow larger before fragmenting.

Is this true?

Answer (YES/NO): NO